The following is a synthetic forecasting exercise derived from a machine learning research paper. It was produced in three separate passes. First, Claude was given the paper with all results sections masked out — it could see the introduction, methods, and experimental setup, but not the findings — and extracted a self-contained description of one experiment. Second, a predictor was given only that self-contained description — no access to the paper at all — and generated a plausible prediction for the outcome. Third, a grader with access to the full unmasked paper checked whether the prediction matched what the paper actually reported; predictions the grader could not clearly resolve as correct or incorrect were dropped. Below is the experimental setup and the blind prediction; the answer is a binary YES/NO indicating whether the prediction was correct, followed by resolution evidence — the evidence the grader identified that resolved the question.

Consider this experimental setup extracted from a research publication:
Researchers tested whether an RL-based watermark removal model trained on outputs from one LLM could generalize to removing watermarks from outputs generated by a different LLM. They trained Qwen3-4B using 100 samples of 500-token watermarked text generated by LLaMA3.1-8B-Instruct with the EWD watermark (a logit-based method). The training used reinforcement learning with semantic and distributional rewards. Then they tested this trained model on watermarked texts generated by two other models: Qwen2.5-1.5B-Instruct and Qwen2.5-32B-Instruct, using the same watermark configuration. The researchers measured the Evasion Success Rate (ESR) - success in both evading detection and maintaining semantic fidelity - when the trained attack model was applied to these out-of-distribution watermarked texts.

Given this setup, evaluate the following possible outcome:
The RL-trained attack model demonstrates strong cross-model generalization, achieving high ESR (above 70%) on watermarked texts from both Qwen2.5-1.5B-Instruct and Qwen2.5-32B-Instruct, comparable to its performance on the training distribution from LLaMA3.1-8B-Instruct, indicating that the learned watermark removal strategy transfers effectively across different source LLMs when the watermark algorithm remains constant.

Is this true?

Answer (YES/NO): YES